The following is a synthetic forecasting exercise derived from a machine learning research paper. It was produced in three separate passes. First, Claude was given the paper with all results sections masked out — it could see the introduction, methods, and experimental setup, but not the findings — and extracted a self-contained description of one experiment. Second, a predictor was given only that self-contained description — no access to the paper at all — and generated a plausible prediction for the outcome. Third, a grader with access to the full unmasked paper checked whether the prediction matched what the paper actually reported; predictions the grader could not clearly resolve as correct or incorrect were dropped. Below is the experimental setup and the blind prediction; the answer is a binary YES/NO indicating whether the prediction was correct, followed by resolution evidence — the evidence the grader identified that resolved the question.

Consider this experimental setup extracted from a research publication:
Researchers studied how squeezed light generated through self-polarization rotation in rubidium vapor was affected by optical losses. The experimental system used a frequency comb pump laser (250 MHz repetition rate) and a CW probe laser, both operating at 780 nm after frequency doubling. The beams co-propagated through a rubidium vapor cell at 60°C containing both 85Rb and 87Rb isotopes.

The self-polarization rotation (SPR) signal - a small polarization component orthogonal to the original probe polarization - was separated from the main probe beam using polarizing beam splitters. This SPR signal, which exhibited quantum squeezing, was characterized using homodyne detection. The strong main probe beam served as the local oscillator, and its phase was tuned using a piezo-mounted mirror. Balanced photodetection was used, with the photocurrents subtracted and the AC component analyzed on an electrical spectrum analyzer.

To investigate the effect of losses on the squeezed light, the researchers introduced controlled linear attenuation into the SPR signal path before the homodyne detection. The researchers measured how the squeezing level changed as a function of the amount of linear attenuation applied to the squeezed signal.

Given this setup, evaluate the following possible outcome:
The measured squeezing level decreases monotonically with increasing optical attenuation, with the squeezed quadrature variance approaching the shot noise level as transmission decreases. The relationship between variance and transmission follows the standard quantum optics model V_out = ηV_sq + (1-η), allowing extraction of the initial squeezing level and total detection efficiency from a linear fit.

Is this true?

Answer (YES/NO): NO